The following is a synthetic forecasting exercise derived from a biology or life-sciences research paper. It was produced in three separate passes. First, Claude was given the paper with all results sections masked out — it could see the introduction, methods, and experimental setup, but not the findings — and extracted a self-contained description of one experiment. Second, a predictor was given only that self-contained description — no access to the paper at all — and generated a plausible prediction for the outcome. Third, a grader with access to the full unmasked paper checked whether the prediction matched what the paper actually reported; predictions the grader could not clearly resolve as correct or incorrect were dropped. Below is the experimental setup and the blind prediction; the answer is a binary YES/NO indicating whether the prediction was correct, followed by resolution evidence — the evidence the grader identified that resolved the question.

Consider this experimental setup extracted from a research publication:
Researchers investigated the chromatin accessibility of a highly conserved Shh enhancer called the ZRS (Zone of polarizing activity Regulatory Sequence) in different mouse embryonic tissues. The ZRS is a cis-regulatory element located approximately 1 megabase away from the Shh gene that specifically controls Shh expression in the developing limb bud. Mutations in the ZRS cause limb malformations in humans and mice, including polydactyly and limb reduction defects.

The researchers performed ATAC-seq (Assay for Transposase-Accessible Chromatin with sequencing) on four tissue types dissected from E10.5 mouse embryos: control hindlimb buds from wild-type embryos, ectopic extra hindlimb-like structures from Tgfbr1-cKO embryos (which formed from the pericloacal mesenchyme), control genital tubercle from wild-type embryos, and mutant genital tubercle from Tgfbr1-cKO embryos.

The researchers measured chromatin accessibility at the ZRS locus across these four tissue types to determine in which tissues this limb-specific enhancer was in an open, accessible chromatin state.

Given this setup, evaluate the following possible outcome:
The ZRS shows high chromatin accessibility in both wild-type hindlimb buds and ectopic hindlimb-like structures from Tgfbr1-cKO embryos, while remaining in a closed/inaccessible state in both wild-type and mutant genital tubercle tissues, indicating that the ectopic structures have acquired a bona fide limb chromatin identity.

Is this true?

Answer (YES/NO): NO